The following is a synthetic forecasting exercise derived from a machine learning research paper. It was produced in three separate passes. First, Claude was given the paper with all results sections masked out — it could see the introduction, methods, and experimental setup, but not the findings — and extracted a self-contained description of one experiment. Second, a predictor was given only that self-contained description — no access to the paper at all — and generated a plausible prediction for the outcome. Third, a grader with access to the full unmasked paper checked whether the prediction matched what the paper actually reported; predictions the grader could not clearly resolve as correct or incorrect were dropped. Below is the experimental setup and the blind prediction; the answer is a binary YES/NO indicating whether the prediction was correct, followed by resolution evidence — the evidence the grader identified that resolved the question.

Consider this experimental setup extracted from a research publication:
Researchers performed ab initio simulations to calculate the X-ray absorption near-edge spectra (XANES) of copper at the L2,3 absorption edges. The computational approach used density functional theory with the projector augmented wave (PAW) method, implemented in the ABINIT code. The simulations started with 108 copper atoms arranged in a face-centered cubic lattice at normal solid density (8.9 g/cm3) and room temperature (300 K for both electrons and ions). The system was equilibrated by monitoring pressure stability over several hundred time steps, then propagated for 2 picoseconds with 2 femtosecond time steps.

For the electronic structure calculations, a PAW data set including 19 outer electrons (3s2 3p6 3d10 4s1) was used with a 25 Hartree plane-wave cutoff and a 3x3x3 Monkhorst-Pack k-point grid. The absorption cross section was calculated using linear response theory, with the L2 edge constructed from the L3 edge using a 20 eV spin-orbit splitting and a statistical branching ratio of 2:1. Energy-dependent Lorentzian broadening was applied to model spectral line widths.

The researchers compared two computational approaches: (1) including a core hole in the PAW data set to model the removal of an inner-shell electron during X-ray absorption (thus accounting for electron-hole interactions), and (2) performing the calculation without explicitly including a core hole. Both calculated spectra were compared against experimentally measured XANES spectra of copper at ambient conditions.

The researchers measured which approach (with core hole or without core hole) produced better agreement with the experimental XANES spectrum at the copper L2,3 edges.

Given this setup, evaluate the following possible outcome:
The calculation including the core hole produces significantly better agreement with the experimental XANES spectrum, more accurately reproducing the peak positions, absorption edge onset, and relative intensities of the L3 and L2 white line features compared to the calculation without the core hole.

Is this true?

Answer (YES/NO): NO